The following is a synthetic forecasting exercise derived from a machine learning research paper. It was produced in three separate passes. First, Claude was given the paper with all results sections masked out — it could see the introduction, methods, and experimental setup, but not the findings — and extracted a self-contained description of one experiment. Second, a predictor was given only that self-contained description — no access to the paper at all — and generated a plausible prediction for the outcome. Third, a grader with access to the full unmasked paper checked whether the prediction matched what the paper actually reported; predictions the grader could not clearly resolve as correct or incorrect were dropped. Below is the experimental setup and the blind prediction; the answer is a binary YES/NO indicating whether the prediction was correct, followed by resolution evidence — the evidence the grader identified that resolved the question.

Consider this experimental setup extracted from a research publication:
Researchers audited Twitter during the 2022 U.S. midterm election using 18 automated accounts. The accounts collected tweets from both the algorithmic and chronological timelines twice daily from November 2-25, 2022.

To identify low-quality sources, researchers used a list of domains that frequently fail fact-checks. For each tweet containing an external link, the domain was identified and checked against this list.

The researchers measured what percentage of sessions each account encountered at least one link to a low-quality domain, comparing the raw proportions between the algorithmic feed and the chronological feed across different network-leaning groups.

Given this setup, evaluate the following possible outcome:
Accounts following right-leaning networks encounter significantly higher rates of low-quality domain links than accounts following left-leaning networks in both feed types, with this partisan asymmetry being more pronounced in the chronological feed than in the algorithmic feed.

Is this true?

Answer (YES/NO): YES